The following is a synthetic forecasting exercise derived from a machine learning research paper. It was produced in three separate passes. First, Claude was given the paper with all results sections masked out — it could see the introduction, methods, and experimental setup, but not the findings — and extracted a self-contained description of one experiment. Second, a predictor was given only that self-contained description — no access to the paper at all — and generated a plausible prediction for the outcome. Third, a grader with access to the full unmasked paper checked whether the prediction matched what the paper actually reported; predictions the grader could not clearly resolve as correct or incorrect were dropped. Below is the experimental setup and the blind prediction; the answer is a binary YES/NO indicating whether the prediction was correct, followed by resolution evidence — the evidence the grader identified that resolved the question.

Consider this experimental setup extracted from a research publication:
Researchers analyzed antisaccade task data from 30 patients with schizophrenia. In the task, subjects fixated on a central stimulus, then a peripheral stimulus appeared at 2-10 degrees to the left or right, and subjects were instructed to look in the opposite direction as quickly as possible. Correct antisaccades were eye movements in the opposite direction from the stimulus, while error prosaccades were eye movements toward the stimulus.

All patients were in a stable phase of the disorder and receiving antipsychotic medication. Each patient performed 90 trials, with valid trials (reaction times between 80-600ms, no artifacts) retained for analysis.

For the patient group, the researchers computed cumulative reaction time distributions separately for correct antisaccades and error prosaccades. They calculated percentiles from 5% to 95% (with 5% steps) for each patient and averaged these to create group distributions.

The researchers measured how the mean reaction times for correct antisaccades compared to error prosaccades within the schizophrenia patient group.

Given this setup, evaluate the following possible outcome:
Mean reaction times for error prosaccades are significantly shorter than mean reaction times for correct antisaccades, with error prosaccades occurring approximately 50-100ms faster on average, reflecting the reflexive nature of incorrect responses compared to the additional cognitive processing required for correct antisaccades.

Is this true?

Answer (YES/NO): YES